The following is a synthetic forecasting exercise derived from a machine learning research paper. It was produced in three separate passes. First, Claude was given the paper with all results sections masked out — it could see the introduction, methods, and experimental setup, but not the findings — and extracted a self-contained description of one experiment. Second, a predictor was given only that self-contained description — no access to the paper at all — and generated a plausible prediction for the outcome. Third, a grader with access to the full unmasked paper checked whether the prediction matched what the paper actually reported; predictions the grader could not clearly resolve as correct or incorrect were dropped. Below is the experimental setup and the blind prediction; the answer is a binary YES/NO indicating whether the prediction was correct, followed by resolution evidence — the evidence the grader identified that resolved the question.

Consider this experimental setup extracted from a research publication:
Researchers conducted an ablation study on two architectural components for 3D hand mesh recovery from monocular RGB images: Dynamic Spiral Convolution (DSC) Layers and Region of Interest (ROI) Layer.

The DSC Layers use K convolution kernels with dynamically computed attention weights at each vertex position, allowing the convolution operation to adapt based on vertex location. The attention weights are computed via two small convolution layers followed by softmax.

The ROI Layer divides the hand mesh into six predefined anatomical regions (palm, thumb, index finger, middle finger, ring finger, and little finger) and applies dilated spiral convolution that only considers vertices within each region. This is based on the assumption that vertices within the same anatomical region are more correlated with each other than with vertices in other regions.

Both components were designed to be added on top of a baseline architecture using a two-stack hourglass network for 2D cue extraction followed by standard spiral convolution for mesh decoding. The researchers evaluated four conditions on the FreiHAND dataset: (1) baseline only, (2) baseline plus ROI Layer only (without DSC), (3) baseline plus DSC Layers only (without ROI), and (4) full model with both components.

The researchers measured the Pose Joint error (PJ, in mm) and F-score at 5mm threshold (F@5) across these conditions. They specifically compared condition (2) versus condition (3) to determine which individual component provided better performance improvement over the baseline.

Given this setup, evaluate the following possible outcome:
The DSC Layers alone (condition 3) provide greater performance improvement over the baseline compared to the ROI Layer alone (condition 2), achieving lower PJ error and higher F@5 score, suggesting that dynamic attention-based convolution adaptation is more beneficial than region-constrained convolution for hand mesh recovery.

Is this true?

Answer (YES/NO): YES